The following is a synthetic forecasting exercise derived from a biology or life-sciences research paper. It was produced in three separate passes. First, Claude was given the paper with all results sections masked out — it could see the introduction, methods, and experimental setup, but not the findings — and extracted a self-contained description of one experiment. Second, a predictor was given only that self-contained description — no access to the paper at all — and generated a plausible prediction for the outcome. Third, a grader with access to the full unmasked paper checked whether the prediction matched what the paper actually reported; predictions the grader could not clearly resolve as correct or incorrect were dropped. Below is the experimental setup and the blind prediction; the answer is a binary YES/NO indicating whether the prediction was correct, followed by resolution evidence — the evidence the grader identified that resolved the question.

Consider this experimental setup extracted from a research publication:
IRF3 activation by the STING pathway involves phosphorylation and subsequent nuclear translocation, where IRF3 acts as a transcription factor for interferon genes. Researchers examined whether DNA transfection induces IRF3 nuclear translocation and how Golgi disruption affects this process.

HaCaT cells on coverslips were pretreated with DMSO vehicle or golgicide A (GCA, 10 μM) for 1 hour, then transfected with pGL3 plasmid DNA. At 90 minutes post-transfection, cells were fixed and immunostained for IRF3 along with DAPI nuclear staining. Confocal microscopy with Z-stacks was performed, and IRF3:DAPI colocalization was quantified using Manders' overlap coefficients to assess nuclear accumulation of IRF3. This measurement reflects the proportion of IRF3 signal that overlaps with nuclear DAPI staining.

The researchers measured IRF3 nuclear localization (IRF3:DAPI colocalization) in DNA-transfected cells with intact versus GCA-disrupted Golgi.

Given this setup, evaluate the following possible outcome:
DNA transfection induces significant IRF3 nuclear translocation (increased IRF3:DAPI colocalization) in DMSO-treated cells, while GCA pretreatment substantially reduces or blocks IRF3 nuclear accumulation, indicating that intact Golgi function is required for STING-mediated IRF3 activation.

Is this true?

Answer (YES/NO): YES